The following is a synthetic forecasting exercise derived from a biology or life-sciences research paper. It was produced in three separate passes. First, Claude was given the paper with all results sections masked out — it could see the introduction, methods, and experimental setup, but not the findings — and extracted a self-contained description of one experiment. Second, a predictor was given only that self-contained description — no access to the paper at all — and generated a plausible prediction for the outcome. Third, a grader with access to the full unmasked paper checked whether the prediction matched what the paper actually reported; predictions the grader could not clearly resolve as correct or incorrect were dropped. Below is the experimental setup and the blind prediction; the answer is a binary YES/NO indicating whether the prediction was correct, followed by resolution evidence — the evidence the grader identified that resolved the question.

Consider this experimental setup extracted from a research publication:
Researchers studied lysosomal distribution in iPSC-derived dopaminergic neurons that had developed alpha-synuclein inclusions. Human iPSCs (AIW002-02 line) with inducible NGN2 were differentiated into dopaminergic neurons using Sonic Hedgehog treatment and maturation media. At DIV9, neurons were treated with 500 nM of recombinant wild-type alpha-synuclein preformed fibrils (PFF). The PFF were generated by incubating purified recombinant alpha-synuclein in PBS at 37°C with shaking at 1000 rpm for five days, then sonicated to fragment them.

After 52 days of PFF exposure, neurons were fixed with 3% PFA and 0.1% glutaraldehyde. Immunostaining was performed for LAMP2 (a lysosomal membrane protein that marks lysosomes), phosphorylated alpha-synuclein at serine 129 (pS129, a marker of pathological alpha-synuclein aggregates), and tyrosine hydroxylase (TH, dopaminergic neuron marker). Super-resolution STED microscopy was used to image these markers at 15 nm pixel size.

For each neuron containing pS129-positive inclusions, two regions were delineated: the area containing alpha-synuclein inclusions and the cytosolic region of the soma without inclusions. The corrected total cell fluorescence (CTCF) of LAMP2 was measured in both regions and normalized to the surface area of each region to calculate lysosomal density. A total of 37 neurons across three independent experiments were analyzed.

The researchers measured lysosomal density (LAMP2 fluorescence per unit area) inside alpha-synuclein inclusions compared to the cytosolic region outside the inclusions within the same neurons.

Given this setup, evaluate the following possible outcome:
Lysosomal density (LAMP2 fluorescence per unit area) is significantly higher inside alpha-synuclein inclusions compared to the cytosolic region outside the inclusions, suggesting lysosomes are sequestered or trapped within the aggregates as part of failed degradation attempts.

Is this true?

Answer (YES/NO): YES